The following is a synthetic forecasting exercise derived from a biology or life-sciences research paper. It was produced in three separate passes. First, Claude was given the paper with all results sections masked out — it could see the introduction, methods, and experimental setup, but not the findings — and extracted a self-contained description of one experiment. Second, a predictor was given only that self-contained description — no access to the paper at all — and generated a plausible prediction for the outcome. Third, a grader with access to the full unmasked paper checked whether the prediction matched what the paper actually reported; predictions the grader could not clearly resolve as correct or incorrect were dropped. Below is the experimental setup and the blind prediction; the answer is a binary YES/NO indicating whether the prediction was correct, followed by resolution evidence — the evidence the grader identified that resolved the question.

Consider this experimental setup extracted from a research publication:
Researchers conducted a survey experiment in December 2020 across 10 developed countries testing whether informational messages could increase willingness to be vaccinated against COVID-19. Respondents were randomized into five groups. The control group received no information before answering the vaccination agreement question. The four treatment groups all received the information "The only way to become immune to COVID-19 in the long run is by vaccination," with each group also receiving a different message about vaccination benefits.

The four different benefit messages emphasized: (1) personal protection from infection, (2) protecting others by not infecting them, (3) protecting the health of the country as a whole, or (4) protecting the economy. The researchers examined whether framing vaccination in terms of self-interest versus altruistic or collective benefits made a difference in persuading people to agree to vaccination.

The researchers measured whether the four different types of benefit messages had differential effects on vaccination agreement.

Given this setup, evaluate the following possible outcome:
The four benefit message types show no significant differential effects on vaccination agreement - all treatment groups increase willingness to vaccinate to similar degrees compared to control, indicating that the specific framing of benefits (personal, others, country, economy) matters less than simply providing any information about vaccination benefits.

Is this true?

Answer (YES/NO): YES